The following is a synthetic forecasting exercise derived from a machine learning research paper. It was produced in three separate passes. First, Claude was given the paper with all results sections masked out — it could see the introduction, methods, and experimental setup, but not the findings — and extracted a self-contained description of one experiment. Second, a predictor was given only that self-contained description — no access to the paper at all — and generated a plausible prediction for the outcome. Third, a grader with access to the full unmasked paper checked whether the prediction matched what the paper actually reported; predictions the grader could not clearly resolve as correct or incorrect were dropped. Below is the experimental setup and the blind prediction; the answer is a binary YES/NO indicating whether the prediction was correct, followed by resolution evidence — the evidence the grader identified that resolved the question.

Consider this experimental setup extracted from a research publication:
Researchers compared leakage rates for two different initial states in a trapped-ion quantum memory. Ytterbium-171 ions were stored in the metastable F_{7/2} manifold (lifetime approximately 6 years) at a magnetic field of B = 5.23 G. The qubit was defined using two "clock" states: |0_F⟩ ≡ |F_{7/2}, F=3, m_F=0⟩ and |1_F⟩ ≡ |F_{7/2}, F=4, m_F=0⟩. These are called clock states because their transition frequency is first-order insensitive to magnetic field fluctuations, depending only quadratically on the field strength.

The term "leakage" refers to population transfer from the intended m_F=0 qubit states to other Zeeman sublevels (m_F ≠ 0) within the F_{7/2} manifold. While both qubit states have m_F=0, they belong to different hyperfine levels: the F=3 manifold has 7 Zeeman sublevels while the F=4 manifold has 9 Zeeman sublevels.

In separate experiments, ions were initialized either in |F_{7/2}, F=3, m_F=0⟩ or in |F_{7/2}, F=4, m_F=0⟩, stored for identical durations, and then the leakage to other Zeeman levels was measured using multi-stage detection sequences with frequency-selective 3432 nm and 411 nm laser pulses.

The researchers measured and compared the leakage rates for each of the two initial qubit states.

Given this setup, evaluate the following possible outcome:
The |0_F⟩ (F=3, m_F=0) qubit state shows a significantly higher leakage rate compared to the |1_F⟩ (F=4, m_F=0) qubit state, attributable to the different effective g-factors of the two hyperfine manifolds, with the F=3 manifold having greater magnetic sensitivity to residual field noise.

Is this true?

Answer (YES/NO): NO